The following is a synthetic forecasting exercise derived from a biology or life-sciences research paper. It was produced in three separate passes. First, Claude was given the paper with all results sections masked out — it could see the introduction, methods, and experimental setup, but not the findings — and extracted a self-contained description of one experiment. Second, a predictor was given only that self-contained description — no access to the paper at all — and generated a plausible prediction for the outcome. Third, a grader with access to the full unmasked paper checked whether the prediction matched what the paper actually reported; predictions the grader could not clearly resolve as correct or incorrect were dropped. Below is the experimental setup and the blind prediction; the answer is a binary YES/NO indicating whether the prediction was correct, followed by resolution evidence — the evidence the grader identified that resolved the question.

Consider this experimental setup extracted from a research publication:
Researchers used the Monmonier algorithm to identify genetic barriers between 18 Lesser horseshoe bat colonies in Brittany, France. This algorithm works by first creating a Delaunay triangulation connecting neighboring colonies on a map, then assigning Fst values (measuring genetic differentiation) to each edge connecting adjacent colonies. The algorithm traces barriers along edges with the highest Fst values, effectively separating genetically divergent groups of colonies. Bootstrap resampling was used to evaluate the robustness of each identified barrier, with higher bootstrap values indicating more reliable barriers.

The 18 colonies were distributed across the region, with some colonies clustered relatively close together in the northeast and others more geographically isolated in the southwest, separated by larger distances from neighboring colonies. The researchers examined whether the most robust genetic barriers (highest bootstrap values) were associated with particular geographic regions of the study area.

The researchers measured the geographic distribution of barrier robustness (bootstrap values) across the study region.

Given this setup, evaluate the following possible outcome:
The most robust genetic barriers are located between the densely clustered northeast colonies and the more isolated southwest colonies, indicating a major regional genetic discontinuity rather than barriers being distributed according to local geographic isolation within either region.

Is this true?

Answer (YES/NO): NO